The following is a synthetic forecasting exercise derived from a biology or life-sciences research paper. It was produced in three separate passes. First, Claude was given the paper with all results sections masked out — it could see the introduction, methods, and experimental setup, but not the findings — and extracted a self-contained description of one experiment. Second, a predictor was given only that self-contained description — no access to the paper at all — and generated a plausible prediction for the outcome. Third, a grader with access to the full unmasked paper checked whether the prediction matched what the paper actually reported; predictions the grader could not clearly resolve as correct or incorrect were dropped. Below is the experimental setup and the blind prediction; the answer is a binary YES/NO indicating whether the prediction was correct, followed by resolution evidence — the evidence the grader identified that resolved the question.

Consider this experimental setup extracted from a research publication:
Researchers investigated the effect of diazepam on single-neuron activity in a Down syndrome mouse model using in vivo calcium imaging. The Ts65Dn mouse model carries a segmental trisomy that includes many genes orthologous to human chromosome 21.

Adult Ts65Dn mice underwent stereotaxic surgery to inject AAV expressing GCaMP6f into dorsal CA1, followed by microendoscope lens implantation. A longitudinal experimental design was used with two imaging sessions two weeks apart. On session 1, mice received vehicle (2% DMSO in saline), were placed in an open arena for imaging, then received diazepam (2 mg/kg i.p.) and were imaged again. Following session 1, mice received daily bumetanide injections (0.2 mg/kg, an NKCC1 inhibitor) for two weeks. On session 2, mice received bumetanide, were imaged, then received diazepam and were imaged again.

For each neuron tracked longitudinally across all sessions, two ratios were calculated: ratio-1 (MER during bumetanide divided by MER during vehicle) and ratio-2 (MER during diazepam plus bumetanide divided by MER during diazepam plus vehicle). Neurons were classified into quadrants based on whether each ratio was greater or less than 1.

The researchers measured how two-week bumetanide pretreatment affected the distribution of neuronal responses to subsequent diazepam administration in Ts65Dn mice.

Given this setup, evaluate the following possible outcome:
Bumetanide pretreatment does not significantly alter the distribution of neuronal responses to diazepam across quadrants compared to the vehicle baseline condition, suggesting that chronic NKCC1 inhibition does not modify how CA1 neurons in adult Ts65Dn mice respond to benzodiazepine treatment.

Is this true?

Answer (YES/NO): NO